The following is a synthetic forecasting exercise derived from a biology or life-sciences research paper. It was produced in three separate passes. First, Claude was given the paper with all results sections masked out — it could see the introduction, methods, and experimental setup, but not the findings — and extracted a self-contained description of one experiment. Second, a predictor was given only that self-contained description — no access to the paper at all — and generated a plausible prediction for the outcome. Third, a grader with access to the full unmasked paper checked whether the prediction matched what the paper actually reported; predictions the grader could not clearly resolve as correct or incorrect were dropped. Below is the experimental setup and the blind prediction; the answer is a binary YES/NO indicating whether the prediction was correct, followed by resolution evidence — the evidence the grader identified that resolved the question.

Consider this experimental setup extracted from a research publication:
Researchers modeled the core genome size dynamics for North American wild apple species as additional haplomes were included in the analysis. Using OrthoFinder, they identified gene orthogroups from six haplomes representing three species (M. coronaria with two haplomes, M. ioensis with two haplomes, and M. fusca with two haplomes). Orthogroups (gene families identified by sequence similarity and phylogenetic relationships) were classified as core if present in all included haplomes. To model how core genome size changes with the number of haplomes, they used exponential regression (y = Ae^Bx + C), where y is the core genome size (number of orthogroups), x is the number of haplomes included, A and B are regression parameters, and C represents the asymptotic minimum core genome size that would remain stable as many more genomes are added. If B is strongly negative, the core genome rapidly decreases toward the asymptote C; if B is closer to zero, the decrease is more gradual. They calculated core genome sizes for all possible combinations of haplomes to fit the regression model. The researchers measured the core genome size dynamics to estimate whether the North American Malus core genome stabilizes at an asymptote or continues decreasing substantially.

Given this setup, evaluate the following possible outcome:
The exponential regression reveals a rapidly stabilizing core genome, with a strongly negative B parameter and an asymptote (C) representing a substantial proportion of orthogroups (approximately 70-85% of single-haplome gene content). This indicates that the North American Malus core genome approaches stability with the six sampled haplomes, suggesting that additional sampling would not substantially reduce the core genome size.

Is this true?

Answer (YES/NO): NO